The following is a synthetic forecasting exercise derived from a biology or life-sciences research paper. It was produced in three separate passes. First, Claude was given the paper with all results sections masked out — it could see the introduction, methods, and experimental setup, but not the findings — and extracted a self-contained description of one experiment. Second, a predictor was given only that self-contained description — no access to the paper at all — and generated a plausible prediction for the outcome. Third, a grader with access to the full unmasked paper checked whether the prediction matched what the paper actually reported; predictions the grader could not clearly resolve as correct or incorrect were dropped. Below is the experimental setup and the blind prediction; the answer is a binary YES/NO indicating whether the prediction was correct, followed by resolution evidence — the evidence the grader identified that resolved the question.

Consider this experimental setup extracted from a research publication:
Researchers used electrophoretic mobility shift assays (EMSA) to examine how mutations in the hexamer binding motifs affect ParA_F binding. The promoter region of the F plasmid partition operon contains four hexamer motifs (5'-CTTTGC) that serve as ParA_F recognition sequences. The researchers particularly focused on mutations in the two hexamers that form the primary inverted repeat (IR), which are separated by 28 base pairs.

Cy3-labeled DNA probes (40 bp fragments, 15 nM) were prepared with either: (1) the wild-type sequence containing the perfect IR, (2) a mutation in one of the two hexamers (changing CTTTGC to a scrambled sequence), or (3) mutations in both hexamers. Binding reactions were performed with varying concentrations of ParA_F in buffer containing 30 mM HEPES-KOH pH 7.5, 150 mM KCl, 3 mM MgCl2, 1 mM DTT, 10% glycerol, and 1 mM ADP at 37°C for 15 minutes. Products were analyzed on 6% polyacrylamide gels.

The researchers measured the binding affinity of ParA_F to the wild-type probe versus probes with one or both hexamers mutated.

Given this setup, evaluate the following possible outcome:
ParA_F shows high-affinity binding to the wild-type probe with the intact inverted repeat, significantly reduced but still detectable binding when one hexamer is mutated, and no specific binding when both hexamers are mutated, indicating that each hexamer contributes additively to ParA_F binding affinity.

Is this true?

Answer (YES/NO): NO